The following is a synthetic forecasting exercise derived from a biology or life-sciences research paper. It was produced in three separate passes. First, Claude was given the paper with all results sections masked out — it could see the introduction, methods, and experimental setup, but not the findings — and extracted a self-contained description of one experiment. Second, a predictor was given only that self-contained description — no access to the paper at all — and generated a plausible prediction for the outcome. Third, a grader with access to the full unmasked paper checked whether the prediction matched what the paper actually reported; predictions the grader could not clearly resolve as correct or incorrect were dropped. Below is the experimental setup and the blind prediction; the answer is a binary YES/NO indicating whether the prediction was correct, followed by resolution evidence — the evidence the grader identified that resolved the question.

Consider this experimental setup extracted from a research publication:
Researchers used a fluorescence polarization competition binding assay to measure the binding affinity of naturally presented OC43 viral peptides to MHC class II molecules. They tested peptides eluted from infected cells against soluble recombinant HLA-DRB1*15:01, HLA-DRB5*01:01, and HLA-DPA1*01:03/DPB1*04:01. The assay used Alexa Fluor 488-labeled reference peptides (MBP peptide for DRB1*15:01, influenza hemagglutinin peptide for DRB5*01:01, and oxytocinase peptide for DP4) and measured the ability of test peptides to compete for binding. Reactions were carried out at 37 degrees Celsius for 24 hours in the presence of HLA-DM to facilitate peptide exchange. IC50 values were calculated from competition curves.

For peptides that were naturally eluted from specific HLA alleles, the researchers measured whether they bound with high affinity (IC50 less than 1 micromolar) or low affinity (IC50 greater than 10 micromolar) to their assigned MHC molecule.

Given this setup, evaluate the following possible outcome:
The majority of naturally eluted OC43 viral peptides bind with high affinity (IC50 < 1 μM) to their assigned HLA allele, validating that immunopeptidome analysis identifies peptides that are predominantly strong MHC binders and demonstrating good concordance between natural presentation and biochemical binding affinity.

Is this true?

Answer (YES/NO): NO